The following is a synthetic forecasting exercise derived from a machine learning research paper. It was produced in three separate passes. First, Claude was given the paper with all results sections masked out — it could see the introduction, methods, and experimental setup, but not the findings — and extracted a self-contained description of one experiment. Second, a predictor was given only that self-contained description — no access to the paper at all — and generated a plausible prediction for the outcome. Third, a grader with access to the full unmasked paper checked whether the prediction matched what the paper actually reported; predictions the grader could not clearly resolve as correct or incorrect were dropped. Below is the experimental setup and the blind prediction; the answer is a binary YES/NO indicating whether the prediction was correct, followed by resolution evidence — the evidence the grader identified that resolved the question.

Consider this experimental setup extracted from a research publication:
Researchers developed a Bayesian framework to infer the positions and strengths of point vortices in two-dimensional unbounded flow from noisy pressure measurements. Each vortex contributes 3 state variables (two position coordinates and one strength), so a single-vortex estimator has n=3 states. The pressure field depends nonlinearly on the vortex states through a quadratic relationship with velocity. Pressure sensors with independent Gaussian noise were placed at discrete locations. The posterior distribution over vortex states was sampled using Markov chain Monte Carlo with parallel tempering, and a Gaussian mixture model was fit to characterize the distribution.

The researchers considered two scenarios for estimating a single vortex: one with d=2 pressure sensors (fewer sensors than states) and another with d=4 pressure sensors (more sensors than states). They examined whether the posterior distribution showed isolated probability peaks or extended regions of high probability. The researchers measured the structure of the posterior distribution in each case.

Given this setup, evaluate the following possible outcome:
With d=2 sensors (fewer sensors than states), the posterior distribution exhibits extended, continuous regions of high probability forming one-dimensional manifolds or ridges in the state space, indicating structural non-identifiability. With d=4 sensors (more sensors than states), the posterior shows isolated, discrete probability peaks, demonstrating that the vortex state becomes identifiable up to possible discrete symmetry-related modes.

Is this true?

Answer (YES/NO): YES